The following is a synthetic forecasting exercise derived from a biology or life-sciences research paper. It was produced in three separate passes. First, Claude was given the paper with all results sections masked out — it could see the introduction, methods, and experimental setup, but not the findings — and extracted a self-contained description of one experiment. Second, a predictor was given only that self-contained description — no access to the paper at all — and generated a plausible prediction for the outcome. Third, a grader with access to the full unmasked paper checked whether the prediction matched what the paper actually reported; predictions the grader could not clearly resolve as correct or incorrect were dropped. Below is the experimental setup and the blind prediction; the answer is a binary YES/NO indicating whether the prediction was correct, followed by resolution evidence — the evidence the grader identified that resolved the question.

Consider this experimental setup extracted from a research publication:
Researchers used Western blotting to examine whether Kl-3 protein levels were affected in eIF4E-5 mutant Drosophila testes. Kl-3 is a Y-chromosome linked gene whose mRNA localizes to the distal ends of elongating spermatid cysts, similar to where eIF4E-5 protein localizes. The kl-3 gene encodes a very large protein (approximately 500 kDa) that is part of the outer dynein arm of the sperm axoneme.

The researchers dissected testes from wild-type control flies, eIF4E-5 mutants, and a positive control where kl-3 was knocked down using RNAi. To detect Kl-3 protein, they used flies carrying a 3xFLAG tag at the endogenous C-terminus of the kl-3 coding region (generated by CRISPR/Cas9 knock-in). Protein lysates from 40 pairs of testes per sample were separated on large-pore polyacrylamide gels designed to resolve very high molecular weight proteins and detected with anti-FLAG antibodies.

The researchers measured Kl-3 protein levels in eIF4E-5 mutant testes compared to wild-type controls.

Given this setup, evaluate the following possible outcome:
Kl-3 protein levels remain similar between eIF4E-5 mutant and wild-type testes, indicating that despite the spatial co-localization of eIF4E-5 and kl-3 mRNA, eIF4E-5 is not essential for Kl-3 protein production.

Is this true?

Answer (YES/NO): YES